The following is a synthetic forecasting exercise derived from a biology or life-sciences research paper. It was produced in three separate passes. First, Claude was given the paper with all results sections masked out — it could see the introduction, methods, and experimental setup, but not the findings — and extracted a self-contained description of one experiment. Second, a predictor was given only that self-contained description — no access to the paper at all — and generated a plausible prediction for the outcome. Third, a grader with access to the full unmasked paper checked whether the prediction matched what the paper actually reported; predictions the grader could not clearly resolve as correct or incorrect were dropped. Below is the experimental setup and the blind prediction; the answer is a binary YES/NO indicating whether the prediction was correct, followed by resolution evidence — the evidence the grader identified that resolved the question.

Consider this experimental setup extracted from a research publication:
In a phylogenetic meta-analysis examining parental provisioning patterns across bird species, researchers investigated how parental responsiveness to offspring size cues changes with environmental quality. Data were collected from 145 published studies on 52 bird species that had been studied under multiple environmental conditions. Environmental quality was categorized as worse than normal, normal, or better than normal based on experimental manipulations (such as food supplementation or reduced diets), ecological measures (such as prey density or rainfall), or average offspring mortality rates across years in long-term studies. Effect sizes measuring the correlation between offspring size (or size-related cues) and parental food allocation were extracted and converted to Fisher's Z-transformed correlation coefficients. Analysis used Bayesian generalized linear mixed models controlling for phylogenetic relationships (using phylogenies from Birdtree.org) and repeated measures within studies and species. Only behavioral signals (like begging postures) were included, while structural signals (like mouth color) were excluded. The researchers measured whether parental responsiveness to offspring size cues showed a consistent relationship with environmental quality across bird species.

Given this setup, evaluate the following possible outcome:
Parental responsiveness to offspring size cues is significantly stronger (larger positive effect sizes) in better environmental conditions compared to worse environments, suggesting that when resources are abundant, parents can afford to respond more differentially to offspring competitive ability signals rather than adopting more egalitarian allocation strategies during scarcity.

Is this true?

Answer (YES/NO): NO